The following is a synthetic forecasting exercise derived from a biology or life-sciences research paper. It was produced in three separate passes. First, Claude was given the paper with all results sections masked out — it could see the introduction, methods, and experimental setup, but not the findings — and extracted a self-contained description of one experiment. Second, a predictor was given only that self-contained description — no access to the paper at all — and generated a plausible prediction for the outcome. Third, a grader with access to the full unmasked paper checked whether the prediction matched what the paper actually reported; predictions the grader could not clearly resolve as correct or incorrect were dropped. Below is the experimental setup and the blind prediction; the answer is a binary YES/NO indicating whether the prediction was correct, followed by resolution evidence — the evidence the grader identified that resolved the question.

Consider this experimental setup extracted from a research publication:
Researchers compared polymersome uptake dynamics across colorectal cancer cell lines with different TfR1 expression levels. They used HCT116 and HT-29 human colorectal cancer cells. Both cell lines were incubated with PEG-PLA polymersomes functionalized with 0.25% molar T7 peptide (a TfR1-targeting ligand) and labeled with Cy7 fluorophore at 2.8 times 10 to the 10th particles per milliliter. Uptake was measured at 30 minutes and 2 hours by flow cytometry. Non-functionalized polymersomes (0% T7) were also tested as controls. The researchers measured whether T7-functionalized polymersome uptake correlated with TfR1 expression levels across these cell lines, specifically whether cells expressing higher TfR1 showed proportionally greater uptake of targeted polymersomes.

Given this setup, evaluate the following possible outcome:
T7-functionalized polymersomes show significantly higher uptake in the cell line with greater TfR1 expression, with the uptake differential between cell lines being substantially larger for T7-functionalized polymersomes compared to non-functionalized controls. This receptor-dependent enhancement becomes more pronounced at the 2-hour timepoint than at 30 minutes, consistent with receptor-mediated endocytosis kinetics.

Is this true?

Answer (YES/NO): NO